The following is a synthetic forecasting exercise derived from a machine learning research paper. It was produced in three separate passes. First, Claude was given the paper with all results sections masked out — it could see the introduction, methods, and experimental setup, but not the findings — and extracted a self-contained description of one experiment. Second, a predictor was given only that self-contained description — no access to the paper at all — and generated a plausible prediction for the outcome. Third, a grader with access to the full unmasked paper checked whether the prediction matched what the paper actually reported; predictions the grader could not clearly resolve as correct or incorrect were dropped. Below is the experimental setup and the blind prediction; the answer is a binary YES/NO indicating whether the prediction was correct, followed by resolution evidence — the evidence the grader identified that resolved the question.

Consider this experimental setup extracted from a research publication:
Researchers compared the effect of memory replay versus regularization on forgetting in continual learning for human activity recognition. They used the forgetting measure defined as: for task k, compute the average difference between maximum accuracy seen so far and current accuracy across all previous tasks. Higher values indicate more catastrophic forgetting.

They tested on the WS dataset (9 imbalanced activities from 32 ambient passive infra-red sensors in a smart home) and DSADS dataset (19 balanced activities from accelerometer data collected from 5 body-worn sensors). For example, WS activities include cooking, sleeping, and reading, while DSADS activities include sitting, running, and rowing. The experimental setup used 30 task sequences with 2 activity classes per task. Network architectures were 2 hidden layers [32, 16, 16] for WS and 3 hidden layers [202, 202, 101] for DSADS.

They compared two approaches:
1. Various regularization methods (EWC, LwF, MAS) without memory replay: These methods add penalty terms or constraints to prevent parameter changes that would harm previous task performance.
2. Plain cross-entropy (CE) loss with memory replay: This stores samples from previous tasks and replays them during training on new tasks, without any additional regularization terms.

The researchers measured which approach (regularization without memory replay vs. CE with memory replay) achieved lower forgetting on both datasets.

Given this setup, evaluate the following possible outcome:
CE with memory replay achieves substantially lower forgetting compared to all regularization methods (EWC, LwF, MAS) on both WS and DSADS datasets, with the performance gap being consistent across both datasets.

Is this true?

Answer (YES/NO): YES